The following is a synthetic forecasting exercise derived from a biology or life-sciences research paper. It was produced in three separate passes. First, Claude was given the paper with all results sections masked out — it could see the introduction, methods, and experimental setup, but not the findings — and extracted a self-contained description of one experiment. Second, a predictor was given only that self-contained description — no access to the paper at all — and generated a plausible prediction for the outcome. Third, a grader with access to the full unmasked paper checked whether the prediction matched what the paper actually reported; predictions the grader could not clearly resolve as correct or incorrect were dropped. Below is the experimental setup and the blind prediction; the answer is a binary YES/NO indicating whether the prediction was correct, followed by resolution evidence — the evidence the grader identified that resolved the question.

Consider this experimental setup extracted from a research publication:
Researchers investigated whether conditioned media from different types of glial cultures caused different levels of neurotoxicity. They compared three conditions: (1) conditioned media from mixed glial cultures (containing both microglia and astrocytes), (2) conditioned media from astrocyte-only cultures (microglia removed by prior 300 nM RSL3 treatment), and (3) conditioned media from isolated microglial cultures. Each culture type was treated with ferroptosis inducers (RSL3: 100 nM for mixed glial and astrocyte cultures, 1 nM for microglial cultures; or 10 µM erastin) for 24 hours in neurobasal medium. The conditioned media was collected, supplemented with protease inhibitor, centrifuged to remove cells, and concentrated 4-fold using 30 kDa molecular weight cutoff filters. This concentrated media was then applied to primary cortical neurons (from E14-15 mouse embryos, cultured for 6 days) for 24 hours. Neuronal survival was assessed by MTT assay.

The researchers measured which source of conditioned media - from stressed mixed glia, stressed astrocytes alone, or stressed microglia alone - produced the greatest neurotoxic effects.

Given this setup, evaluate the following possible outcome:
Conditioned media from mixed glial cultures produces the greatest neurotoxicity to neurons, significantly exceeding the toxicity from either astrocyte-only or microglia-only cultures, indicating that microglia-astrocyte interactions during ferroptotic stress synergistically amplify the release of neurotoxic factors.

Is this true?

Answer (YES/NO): NO